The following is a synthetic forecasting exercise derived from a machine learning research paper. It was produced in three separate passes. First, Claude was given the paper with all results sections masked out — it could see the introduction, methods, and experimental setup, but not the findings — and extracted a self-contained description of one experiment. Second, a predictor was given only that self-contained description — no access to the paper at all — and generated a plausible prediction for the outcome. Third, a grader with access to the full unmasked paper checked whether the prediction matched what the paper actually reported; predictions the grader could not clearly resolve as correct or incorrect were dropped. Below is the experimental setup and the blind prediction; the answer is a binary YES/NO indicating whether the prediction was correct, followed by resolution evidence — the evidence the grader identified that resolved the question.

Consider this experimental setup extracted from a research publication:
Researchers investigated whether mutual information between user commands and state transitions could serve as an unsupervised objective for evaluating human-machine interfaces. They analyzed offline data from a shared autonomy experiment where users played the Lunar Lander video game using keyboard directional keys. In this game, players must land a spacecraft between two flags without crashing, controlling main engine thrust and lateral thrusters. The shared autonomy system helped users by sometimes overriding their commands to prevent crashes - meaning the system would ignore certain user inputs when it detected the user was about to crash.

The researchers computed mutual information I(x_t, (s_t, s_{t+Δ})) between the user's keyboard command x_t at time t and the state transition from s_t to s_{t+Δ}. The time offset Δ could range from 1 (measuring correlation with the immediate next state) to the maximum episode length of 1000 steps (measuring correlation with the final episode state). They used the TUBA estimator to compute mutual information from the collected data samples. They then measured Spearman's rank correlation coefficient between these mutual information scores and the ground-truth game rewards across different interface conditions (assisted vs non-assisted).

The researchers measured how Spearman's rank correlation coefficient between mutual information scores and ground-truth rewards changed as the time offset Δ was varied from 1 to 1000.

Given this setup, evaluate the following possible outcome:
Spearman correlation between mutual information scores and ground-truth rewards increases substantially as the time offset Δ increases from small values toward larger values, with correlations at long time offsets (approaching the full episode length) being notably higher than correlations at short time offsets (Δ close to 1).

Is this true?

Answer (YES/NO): YES